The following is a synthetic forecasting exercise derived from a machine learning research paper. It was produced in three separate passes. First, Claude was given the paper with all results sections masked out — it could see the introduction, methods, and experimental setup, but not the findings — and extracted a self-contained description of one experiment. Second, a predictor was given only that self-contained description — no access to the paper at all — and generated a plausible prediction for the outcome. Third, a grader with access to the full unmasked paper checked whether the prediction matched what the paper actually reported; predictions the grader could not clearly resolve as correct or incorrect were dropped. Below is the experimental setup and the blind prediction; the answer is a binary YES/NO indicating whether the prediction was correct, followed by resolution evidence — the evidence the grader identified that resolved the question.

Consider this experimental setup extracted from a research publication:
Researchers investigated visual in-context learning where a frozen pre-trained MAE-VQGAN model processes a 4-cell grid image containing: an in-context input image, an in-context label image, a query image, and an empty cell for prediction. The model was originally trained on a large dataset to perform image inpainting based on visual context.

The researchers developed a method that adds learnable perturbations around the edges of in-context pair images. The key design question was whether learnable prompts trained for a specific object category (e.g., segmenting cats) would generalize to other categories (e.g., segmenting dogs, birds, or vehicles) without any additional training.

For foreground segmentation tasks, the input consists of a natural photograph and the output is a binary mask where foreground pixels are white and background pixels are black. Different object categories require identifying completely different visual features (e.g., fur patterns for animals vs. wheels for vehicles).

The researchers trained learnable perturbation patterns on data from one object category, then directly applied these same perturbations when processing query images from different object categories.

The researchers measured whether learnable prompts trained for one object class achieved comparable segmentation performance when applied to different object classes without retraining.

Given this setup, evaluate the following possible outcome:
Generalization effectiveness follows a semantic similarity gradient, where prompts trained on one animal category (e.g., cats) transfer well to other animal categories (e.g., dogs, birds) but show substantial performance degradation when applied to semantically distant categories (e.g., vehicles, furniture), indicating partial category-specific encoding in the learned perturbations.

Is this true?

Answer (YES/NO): YES